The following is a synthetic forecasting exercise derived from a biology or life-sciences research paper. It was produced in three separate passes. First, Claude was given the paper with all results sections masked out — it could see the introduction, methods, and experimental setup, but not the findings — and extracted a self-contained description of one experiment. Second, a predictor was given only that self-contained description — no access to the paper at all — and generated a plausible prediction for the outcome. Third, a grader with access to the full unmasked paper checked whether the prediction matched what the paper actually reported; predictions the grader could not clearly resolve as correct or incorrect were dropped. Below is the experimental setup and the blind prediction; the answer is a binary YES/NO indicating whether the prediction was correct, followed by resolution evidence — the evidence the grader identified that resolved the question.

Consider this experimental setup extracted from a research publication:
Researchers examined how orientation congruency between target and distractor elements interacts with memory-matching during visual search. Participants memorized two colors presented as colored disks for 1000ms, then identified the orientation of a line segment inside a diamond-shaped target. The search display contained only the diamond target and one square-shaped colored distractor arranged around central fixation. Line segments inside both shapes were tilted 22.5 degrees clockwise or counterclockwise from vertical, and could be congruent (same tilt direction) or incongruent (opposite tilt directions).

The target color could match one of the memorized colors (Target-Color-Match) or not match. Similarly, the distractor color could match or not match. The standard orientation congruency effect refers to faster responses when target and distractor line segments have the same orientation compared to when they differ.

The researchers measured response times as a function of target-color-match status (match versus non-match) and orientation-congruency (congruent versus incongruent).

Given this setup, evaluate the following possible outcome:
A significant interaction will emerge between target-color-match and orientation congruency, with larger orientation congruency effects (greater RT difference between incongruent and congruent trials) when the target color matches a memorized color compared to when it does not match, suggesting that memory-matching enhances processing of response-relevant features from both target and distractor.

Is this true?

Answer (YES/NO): NO